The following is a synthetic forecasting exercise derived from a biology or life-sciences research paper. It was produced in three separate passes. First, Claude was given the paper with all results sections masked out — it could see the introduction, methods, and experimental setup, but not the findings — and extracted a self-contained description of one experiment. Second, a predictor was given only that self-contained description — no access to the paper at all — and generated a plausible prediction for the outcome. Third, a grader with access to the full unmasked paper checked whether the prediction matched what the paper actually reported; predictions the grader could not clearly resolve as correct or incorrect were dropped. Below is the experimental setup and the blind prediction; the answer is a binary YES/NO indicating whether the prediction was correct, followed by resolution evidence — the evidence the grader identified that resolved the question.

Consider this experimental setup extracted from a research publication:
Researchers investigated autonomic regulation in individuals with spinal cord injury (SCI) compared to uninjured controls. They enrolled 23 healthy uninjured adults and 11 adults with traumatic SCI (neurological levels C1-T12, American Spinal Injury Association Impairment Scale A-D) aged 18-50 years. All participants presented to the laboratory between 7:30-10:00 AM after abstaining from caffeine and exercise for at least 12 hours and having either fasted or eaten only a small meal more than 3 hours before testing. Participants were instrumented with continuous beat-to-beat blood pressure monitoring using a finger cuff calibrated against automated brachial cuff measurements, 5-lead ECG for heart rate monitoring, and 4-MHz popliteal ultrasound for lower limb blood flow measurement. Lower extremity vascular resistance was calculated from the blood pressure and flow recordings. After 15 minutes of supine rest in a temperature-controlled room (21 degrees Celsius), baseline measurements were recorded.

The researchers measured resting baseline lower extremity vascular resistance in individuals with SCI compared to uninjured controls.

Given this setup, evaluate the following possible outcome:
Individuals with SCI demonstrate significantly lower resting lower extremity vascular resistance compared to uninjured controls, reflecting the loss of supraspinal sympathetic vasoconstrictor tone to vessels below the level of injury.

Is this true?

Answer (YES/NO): YES